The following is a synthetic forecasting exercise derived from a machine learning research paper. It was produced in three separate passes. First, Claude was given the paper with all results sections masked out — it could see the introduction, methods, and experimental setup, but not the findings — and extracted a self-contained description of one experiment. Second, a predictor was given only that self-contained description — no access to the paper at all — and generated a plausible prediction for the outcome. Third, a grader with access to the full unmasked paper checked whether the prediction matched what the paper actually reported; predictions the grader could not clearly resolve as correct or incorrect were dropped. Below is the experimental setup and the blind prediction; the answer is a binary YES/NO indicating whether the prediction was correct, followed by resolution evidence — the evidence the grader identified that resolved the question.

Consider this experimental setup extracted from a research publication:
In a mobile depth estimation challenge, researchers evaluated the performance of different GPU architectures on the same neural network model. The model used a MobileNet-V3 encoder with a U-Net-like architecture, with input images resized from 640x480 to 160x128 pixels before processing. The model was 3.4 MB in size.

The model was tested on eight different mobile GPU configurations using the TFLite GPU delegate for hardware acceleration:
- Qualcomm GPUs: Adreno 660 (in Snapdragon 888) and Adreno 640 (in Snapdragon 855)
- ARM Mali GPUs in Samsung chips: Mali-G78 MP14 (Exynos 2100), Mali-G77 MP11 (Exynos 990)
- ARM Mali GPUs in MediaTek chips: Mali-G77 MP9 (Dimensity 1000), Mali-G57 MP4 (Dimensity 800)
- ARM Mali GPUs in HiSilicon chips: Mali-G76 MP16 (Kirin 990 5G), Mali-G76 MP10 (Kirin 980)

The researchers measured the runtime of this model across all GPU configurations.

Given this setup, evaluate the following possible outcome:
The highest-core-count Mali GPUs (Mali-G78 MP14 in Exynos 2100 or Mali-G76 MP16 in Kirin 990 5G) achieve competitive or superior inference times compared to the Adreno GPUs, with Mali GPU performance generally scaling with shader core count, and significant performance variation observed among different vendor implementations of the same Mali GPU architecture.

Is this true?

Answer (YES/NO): YES